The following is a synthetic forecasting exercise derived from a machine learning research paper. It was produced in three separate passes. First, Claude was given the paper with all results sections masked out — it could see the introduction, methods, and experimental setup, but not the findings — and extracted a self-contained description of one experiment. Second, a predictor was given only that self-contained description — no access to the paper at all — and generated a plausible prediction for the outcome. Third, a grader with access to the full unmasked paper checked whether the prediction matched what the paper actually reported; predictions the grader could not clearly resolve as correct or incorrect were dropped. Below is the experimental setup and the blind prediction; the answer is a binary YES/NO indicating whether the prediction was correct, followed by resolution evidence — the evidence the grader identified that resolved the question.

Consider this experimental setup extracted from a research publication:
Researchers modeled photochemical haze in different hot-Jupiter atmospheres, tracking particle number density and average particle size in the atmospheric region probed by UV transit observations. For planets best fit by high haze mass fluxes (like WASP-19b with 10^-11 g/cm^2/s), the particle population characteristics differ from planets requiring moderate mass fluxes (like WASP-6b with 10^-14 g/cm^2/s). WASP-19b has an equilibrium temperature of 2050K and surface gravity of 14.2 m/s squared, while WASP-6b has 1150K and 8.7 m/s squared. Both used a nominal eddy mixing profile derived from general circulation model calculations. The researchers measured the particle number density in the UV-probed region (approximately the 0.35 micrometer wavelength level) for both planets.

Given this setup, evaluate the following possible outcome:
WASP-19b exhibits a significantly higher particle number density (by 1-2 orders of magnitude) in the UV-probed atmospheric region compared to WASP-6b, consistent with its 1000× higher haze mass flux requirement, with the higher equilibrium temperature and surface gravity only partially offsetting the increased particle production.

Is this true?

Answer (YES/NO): NO